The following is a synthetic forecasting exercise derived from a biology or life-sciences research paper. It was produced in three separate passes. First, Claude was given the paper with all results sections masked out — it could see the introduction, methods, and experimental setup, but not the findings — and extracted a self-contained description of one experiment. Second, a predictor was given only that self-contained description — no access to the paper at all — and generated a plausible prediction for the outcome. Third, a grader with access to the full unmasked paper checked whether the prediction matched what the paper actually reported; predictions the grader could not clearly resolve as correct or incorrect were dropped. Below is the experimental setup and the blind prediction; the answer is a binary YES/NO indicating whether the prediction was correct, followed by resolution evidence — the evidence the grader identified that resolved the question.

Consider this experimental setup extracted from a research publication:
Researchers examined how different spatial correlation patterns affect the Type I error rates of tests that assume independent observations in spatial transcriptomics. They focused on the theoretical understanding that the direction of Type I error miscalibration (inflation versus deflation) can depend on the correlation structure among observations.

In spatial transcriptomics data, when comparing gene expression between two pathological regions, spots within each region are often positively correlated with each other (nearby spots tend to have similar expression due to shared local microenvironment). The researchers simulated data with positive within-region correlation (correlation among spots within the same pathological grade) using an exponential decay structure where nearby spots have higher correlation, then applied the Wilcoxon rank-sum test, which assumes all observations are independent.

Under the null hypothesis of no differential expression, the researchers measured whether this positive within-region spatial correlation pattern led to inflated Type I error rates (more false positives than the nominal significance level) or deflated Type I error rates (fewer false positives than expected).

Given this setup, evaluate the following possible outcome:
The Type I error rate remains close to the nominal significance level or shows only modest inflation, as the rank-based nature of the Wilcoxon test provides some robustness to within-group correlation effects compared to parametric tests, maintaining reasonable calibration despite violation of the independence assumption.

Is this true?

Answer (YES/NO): NO